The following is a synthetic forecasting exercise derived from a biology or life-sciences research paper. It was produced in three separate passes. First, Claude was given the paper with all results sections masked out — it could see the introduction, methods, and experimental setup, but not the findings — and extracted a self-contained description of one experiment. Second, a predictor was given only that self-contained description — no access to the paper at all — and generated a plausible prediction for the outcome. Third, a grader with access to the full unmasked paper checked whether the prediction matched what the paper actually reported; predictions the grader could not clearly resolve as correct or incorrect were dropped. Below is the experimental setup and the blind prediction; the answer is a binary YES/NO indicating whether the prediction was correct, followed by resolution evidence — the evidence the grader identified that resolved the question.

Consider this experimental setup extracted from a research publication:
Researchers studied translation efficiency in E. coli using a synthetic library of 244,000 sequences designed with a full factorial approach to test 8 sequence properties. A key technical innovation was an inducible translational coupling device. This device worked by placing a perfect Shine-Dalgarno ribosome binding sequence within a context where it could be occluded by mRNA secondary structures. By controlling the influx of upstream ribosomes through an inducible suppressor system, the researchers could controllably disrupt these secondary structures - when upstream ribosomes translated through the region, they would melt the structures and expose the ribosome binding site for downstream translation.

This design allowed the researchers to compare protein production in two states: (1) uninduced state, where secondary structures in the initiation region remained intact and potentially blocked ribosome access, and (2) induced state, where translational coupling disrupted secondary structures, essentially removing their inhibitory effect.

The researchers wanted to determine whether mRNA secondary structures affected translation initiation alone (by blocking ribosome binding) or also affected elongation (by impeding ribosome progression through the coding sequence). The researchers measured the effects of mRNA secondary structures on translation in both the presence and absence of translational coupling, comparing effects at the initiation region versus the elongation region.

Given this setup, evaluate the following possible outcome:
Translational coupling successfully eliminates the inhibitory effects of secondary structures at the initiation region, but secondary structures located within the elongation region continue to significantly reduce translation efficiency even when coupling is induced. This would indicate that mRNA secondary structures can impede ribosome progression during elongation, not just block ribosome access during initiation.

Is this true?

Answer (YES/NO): NO